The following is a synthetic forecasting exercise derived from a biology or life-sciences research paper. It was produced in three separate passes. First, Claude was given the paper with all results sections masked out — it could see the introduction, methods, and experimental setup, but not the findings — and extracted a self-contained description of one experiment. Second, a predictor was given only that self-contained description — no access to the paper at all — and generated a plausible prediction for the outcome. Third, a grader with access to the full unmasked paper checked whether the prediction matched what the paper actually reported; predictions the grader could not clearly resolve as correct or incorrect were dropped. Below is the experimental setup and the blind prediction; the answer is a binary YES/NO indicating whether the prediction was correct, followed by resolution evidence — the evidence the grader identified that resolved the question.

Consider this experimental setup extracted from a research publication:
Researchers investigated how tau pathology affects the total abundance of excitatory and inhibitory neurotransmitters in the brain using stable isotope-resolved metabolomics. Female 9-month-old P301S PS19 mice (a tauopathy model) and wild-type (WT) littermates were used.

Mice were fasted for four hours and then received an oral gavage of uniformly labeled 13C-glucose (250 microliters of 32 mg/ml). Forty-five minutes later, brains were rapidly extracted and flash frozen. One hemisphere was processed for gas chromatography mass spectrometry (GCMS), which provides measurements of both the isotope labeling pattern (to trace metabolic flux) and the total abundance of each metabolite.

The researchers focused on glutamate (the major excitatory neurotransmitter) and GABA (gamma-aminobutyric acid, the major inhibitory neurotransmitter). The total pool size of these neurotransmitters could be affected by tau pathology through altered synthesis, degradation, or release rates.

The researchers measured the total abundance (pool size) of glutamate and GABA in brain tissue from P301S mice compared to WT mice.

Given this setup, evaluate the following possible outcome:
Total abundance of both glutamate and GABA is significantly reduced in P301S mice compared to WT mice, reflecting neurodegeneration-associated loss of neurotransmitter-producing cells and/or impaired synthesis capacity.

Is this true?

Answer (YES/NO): NO